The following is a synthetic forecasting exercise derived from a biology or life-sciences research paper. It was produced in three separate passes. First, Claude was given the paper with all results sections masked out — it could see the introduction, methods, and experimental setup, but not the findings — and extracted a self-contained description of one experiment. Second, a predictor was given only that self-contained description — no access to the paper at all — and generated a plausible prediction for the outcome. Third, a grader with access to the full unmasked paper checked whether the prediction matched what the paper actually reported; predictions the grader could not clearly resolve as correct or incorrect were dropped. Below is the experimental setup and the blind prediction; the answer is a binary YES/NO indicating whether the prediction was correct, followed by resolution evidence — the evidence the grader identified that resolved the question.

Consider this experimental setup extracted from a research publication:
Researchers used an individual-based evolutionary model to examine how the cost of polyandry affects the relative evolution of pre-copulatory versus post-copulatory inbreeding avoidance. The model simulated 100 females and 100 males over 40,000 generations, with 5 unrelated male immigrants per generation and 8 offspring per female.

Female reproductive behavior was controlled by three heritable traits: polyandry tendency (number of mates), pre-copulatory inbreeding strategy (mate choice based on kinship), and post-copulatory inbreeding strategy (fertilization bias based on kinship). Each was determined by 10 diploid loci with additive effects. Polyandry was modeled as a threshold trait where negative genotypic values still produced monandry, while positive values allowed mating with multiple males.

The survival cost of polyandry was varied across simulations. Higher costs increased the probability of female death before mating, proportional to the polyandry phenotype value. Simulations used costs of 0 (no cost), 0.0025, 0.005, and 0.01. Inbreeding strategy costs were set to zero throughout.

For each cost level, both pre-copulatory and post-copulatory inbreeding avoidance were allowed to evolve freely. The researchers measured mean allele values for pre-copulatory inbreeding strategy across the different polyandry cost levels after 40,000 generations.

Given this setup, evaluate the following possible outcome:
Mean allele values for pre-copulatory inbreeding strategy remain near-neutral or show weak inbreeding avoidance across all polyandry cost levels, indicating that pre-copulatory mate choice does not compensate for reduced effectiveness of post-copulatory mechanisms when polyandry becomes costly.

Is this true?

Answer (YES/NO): NO